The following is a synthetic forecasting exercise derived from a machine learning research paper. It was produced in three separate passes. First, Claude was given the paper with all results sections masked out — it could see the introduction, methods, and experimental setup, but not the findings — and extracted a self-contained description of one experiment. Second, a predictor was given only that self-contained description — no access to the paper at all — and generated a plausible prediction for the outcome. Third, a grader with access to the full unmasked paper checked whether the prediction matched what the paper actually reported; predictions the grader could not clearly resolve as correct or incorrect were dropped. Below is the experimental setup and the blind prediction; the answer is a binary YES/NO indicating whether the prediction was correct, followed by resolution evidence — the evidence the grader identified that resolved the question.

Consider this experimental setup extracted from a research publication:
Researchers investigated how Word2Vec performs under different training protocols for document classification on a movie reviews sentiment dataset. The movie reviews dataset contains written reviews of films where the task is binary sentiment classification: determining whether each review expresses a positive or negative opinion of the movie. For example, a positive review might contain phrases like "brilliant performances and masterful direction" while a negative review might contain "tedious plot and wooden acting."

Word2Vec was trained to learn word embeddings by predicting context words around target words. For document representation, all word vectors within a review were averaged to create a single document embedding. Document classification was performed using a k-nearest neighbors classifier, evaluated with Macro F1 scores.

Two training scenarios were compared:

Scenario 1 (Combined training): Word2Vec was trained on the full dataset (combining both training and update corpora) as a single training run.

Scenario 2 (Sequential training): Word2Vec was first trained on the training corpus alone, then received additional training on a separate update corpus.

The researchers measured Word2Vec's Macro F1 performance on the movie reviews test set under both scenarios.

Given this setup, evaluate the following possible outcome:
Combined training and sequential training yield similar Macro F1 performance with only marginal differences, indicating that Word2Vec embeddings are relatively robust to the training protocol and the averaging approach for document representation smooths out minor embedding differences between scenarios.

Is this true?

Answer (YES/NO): YES